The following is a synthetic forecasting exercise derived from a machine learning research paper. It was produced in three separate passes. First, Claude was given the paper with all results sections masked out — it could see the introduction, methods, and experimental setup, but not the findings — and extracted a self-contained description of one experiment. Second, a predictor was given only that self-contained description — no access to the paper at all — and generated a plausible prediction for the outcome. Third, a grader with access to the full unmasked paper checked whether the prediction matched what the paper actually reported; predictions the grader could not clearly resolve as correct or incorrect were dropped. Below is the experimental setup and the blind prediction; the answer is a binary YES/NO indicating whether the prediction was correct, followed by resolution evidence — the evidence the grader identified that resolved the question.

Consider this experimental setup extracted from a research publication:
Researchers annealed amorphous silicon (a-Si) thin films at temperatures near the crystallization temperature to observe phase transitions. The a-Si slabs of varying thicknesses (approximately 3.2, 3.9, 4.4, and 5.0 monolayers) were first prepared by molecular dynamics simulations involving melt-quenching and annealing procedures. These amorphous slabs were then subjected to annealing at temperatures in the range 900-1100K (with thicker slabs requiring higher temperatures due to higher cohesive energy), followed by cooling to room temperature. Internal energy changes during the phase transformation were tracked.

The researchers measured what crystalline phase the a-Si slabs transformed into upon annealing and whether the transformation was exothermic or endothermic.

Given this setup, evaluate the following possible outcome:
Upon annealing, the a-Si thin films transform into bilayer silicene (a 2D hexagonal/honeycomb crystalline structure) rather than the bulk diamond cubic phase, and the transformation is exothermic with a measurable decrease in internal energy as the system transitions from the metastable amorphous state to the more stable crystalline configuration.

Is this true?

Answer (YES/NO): NO